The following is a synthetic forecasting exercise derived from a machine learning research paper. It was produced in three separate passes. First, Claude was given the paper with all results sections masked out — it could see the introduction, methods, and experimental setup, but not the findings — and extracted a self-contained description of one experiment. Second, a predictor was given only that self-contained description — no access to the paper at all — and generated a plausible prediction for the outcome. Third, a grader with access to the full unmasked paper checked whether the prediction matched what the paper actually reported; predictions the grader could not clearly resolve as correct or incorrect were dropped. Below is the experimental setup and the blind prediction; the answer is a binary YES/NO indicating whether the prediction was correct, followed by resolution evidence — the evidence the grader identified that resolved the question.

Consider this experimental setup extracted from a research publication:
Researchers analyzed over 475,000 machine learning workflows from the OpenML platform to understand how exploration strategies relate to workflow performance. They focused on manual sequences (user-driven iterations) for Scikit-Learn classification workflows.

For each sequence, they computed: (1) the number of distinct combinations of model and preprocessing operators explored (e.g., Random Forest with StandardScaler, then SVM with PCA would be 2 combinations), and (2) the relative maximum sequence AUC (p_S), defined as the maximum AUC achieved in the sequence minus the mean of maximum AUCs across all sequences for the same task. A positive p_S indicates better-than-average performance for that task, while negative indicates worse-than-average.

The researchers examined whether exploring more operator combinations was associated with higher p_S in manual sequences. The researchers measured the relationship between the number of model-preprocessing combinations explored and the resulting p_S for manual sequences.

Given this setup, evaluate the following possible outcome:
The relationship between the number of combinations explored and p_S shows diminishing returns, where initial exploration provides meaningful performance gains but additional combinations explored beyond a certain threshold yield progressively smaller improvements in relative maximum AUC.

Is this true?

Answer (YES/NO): NO